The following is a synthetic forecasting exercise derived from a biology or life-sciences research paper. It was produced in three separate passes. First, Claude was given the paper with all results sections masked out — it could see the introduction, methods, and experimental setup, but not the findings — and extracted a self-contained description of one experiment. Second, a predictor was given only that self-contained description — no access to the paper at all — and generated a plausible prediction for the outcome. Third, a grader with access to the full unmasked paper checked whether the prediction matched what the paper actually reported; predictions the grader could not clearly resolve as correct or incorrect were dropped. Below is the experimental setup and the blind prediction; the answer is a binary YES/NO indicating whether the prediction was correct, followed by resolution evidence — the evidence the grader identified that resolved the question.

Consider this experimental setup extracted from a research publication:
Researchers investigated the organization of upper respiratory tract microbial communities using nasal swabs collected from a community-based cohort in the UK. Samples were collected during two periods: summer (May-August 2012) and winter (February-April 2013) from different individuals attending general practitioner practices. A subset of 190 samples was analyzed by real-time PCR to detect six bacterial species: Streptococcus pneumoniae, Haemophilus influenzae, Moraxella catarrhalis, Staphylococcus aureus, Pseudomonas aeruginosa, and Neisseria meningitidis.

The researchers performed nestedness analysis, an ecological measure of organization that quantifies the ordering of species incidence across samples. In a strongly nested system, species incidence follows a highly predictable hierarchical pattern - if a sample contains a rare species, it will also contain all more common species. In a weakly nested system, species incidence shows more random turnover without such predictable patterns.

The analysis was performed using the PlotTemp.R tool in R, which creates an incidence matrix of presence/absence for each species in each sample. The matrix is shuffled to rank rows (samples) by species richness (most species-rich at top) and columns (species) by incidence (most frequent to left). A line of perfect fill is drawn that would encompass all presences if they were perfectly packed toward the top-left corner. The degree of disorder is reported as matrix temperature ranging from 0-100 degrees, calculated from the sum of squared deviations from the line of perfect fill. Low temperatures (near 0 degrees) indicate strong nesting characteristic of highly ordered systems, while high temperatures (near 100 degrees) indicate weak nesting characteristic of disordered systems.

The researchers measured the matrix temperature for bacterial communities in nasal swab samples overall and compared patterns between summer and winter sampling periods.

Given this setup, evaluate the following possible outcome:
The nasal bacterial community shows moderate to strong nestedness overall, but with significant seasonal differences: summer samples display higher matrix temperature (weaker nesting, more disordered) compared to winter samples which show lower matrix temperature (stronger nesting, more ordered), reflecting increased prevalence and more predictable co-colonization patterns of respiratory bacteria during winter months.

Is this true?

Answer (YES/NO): NO